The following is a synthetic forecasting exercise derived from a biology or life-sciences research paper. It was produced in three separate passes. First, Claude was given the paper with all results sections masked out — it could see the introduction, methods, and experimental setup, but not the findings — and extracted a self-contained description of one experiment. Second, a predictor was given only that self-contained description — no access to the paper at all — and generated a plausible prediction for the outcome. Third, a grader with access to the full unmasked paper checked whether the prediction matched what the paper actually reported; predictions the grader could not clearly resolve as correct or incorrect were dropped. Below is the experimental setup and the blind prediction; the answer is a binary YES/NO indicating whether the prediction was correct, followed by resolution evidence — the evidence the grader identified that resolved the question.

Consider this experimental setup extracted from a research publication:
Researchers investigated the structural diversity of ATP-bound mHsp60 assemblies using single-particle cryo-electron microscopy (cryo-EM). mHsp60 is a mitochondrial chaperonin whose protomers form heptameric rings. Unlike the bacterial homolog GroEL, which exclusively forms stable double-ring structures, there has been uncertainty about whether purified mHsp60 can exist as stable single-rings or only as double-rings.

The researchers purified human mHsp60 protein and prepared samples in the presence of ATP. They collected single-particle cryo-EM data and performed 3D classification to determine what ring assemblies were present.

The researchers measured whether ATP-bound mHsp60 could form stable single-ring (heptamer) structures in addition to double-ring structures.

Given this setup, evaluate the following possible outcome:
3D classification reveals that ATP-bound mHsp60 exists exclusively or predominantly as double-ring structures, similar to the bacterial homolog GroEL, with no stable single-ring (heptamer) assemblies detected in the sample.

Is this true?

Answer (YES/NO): NO